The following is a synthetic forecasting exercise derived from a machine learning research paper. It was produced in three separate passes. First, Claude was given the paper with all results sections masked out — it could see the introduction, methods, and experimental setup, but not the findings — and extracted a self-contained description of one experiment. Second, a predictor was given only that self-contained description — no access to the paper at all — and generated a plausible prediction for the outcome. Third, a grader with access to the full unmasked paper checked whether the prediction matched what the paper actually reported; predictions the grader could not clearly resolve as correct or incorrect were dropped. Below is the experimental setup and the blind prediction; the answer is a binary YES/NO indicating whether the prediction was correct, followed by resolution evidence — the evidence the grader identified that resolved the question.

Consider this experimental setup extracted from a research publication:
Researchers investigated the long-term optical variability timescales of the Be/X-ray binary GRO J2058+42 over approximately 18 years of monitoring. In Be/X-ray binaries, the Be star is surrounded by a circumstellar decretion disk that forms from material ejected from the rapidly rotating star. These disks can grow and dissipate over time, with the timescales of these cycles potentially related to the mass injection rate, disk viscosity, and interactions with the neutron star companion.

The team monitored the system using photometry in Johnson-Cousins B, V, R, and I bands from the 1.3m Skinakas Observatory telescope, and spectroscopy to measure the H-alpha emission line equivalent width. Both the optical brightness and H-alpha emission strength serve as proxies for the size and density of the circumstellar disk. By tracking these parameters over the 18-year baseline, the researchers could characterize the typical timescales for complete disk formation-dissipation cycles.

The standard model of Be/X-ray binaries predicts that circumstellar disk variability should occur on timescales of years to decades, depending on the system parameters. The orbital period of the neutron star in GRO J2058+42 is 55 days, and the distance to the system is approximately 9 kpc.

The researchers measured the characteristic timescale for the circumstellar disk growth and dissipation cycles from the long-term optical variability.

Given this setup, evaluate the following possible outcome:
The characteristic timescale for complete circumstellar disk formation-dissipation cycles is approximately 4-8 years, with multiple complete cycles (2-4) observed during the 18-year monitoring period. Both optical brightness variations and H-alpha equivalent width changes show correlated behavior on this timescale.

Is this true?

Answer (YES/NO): NO